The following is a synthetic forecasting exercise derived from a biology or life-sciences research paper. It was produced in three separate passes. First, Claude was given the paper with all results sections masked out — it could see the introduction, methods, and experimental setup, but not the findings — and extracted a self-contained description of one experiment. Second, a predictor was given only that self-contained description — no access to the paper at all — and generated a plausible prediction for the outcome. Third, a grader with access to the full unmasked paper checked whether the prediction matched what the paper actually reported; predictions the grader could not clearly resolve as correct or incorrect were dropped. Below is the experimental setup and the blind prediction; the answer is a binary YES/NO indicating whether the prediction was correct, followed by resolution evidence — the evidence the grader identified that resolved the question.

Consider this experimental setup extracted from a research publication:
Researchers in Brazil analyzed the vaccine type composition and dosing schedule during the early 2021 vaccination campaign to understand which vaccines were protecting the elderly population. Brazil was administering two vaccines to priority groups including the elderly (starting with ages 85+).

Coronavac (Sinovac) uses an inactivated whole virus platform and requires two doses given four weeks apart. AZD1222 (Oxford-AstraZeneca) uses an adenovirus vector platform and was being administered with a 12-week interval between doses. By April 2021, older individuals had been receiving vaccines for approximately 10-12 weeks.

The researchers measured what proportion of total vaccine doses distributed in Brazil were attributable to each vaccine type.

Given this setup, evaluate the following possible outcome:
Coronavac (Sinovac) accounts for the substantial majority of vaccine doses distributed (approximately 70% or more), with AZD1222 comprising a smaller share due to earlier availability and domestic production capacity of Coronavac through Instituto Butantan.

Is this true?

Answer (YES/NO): YES